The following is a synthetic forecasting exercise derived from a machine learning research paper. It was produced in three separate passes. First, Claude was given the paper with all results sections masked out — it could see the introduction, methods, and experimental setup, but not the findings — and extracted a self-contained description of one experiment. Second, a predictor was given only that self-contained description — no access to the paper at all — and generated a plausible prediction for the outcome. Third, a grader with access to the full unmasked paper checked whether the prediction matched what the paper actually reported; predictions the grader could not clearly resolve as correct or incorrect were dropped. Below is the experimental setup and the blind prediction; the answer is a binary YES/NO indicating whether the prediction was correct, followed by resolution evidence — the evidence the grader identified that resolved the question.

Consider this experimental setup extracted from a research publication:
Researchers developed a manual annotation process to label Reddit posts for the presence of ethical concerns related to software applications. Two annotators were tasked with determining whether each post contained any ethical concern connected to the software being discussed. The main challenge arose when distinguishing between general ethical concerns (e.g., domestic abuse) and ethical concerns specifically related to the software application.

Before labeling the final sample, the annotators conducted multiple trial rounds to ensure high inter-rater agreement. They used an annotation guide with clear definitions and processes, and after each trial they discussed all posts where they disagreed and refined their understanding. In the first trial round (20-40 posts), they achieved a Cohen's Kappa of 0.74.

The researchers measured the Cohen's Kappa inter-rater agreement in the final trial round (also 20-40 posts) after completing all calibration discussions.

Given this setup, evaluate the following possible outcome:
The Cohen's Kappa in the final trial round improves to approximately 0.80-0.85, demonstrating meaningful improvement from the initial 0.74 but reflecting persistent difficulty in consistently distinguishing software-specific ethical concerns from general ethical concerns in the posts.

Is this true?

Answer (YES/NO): NO